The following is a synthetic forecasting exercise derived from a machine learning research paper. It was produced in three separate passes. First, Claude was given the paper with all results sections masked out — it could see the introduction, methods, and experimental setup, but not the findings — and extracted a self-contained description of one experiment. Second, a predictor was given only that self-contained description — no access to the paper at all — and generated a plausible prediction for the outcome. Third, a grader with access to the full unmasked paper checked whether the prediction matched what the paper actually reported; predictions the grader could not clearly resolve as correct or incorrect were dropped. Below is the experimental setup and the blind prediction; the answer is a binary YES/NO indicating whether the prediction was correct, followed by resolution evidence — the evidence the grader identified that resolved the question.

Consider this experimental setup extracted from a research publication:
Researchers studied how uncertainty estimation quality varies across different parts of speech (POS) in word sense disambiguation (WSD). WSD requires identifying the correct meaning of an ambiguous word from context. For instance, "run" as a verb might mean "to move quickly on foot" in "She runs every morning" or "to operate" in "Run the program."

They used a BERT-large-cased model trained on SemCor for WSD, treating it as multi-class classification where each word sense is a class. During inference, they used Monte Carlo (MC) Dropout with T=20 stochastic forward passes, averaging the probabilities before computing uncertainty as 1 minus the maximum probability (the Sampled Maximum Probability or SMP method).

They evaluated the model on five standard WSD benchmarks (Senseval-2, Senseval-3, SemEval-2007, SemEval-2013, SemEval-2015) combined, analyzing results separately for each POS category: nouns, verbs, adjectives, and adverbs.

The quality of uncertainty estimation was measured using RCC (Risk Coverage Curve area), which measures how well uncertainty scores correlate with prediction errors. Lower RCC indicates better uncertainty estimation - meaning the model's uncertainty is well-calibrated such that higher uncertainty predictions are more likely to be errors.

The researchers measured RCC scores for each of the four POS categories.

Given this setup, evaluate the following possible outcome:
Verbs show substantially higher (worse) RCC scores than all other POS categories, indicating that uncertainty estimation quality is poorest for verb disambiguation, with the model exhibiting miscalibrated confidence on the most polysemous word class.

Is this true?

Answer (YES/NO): YES